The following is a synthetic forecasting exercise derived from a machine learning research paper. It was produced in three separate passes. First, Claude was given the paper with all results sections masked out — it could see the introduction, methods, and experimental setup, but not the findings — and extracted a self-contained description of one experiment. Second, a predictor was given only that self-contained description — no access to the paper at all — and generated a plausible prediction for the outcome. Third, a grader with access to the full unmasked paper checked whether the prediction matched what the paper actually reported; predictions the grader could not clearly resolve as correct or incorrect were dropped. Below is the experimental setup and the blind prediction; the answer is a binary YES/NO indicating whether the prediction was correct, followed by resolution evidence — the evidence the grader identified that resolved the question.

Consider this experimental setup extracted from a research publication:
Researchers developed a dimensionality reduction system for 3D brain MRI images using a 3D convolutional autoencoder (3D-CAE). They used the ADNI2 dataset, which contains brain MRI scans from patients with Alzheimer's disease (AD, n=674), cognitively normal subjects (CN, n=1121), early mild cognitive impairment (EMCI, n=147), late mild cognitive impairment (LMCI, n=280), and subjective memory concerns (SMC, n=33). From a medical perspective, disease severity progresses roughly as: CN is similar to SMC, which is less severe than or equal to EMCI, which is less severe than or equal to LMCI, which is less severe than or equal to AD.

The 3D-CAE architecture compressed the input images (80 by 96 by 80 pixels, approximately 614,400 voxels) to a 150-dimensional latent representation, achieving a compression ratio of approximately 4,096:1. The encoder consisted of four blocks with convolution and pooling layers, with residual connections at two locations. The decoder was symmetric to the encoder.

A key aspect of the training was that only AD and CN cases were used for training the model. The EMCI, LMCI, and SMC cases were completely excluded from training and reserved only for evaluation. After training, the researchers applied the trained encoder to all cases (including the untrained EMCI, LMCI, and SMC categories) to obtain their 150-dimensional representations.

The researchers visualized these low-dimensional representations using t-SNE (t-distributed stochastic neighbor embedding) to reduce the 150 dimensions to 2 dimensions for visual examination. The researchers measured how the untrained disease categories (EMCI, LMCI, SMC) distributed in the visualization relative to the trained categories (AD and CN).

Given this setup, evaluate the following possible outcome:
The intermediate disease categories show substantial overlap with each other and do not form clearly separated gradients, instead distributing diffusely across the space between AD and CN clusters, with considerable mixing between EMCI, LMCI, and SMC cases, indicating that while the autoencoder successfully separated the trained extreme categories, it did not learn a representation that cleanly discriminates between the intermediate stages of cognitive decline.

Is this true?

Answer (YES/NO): NO